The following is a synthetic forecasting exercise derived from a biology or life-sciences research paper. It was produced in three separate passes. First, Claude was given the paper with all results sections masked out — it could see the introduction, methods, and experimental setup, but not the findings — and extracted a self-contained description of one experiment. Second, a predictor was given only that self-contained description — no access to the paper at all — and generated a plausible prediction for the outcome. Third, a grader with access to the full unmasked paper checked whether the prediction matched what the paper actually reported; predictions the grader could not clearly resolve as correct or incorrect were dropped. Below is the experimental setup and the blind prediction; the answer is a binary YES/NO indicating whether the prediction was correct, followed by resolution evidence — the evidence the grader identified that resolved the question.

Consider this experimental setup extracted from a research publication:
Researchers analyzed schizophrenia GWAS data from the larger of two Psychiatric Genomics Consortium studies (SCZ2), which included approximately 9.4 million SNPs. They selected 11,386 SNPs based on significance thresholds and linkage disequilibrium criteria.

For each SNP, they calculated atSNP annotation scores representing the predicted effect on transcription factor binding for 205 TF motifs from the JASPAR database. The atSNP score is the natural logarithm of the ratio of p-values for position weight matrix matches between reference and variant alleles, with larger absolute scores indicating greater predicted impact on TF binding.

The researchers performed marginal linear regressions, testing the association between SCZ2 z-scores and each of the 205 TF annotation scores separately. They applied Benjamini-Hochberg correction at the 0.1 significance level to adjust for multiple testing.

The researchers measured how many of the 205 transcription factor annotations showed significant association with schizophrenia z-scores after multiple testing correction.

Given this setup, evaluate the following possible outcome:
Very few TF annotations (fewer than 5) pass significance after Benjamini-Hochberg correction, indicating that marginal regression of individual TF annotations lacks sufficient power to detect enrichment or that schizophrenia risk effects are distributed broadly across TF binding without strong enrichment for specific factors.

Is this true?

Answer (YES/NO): NO